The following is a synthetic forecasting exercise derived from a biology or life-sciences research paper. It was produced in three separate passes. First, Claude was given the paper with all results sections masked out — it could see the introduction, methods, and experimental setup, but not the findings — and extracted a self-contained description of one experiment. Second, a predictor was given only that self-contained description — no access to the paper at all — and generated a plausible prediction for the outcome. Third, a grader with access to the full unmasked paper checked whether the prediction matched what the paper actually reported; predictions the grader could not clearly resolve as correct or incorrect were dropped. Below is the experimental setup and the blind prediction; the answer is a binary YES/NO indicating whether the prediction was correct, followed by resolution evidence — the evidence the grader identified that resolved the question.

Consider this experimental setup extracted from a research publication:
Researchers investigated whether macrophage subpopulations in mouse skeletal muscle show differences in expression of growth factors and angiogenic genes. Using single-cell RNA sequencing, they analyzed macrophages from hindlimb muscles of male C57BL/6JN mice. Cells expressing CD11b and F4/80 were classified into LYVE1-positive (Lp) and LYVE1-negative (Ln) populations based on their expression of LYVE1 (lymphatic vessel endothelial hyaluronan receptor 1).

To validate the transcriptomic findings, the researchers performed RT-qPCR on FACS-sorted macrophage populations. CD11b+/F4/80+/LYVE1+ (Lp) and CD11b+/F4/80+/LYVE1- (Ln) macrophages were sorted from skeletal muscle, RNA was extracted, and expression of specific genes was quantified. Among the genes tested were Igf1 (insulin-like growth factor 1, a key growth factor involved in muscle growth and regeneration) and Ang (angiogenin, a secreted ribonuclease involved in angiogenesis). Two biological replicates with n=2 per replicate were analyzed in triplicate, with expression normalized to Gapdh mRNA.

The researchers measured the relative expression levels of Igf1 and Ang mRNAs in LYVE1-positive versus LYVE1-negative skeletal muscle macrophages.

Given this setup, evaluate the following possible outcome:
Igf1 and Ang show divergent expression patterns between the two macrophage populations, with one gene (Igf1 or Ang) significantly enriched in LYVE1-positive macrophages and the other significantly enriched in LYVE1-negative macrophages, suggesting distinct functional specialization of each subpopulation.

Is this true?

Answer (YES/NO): NO